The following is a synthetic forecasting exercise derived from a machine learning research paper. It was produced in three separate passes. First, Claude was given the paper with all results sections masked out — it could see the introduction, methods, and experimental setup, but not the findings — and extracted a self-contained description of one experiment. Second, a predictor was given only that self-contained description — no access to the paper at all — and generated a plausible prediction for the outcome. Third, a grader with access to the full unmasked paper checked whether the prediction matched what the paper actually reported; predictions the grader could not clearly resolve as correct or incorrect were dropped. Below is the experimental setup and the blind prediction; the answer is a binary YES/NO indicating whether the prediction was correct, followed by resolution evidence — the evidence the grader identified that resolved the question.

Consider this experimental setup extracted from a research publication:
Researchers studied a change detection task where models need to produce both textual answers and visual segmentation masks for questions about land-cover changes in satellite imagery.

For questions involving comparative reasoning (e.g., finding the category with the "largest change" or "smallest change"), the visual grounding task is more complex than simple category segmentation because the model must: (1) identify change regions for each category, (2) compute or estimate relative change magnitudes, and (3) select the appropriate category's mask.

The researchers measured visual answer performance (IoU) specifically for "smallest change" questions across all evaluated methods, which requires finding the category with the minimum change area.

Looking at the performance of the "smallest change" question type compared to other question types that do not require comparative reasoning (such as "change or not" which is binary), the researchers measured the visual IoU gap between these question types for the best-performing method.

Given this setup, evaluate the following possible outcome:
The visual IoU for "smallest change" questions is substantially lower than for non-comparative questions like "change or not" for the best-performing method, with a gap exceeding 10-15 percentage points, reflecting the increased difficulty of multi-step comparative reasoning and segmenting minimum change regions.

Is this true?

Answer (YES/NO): YES